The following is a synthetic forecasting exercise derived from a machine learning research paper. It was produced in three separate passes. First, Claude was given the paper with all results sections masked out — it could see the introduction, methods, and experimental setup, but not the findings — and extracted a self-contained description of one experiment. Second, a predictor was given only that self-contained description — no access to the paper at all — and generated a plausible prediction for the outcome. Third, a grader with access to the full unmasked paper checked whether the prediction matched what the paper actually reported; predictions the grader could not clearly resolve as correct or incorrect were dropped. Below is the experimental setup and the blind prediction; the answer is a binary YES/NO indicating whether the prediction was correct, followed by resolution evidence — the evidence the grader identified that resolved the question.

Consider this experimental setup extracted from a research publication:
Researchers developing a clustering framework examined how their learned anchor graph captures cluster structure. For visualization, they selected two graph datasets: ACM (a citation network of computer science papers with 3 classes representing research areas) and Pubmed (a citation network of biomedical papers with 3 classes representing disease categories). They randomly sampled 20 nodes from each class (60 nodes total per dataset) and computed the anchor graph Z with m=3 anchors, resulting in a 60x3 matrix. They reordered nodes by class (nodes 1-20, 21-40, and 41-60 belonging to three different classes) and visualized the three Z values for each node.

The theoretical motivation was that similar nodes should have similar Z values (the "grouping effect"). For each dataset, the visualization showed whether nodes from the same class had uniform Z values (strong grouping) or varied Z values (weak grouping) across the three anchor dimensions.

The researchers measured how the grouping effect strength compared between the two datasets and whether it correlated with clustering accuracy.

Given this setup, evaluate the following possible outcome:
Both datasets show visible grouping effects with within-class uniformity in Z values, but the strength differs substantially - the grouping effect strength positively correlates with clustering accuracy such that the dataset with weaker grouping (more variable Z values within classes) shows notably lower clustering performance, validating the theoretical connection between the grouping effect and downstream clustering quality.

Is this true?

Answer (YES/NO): YES